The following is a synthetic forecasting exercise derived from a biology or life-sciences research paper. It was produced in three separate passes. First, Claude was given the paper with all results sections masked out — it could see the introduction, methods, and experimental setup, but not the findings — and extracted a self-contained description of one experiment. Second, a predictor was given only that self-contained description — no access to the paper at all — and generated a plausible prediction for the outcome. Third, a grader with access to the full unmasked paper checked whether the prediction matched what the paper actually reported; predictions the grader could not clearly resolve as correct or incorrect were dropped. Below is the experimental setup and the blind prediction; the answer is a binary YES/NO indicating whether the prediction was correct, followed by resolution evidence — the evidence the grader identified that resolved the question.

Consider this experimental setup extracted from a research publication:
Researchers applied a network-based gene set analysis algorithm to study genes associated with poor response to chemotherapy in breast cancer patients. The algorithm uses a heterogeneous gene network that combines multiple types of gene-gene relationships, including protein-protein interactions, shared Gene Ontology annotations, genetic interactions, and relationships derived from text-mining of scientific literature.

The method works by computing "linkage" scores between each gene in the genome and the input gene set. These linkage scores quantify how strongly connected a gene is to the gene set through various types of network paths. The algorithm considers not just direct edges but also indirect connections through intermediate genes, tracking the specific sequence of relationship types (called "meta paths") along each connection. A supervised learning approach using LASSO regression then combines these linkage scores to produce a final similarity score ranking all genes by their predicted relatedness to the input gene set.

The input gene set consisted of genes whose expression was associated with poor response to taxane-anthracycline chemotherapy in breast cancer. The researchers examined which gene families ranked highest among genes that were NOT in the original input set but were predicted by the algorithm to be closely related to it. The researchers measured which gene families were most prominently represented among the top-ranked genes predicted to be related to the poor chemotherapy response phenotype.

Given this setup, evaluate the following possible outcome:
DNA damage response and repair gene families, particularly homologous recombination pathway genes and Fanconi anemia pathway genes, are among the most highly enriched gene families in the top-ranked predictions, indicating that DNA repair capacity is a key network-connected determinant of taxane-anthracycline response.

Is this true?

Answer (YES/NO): NO